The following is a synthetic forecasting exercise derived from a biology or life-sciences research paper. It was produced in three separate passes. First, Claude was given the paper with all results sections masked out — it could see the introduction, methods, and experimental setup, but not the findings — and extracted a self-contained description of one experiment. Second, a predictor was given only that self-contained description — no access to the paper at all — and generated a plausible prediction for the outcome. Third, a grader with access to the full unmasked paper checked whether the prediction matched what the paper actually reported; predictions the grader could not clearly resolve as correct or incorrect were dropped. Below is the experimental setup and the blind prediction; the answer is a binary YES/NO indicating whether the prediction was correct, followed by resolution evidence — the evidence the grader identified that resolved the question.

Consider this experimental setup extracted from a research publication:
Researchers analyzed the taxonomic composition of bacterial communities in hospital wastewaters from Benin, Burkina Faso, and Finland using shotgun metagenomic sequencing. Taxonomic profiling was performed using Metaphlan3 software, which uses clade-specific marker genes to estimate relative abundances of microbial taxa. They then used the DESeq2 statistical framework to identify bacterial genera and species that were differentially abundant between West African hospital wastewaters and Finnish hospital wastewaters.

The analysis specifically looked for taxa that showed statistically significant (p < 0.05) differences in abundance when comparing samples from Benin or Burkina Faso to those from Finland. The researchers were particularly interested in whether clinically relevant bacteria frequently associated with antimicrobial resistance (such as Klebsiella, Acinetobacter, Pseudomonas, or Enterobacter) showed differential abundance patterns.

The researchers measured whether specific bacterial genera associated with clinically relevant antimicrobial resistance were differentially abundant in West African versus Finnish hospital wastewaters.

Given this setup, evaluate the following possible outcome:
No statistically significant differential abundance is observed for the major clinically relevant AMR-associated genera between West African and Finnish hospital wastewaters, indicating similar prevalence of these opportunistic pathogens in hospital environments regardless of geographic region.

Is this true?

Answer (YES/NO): NO